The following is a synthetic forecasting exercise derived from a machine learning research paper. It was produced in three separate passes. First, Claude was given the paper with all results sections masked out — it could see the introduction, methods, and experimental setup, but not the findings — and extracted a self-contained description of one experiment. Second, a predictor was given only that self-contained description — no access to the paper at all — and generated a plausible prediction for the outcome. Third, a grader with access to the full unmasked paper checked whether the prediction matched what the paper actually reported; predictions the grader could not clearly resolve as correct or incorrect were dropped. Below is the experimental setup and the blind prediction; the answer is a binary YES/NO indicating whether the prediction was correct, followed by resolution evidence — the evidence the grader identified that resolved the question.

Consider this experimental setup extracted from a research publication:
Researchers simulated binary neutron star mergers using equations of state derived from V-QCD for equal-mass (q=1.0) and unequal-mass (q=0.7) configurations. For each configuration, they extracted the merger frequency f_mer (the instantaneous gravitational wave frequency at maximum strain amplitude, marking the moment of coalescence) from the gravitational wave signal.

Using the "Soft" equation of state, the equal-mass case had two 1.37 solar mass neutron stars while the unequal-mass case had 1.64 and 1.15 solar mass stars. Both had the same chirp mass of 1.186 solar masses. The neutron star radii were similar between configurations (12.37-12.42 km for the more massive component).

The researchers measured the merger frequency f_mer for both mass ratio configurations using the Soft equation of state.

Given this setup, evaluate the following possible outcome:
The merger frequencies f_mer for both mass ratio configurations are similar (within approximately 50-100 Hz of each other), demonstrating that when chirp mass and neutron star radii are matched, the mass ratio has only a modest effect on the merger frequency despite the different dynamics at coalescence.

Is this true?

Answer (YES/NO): NO